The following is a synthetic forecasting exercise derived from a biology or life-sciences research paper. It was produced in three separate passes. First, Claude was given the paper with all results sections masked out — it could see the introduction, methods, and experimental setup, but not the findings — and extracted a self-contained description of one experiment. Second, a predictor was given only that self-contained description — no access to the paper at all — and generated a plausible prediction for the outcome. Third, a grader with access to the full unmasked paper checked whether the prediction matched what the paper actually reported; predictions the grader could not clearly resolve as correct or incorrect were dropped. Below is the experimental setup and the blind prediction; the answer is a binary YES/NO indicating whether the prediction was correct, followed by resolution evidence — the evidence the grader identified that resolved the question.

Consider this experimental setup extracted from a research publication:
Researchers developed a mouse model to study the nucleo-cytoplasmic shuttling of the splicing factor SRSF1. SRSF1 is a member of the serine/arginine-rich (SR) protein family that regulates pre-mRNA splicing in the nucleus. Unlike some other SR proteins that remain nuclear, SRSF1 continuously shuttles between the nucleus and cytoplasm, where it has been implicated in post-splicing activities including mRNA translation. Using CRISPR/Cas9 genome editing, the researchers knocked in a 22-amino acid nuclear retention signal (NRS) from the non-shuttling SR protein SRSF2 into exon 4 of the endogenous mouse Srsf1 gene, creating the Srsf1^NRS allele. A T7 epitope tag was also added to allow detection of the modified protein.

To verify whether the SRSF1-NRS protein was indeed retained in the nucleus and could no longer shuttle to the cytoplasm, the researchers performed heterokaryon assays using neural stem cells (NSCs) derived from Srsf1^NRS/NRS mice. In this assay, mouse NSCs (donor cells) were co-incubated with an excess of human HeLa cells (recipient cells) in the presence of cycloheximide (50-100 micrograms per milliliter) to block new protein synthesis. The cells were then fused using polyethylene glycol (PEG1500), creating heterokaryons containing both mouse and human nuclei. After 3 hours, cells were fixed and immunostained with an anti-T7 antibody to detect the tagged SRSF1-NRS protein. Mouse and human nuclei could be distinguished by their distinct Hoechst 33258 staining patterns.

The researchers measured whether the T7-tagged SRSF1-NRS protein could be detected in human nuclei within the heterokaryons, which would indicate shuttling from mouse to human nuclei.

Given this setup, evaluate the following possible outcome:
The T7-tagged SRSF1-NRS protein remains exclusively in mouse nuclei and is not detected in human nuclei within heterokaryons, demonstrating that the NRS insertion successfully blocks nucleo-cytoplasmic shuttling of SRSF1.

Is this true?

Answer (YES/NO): YES